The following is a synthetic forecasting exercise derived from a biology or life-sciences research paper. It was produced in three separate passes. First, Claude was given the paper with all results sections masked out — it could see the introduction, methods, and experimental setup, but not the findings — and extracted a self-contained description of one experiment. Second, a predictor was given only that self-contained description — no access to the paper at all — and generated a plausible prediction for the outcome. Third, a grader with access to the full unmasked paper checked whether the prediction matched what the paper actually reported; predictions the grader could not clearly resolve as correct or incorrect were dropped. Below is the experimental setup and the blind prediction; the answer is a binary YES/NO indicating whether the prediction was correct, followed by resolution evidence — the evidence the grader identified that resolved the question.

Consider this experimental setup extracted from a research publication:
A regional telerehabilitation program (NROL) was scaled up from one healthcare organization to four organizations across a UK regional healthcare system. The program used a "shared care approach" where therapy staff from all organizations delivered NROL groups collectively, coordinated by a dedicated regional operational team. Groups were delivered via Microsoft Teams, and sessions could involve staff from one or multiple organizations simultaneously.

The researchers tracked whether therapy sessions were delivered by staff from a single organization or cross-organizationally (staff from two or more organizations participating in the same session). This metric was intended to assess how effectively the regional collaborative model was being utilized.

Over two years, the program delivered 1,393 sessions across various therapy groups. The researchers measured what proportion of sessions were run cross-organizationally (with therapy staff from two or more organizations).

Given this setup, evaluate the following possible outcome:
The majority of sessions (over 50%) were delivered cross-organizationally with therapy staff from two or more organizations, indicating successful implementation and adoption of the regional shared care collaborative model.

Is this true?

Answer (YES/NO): YES